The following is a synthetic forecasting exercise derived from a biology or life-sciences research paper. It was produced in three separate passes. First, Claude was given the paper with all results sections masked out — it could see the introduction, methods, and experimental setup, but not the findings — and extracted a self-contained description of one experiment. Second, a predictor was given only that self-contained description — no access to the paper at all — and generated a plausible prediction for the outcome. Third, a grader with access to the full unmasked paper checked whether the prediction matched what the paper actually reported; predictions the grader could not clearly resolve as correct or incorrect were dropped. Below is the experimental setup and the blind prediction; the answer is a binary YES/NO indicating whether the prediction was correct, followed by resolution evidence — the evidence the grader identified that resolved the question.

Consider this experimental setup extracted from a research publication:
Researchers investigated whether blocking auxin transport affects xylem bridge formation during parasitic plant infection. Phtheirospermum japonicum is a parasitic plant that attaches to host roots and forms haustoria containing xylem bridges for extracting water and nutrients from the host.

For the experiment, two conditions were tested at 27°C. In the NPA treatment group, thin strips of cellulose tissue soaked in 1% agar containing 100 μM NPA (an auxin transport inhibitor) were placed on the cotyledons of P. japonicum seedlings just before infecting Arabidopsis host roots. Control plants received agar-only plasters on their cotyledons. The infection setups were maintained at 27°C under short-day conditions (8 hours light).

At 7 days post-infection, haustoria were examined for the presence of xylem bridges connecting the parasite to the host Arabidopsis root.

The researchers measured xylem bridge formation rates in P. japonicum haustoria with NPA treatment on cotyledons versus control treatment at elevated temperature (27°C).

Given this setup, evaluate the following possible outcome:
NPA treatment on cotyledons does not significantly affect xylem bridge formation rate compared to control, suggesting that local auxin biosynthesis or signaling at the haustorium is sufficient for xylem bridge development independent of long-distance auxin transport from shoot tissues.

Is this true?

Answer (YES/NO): NO